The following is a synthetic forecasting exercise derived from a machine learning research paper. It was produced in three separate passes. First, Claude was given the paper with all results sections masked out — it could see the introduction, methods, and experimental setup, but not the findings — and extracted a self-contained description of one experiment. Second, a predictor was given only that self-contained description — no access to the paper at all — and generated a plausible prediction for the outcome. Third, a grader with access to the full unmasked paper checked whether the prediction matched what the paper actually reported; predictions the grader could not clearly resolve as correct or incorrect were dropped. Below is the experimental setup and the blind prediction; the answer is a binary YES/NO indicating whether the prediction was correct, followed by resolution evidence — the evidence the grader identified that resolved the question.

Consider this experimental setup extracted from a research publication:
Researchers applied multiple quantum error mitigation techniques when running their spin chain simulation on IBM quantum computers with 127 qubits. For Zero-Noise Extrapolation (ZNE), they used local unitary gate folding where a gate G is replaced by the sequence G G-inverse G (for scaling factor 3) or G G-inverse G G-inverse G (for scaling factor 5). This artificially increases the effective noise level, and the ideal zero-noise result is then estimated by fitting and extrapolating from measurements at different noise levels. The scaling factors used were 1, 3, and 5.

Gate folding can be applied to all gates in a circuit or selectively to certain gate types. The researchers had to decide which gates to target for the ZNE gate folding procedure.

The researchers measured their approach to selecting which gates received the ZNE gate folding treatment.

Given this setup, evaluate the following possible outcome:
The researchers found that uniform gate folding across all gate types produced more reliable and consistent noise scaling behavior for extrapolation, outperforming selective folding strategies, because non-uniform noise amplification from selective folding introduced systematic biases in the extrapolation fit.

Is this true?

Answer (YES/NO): NO